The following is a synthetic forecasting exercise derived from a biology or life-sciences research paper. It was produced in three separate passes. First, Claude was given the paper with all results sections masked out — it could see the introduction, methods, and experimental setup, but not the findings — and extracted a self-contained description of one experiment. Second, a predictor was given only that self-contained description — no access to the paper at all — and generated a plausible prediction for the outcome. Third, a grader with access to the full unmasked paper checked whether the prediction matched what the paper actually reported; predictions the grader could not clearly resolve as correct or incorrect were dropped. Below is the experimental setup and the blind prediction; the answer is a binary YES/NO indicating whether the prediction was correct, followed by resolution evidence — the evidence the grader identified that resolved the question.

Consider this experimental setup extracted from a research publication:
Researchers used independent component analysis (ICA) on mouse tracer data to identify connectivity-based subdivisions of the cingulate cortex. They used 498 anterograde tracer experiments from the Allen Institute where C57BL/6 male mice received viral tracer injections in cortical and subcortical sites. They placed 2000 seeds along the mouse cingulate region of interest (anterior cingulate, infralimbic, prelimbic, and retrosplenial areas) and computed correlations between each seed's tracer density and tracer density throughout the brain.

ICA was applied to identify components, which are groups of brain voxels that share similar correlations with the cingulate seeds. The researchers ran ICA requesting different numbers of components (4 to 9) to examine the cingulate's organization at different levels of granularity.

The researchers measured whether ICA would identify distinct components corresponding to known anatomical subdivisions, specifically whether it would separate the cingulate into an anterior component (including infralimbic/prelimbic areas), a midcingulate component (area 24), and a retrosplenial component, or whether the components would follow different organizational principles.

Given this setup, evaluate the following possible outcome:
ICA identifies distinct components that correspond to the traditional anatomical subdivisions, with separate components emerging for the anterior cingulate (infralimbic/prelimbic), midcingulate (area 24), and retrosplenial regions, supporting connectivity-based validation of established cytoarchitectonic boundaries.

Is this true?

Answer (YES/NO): YES